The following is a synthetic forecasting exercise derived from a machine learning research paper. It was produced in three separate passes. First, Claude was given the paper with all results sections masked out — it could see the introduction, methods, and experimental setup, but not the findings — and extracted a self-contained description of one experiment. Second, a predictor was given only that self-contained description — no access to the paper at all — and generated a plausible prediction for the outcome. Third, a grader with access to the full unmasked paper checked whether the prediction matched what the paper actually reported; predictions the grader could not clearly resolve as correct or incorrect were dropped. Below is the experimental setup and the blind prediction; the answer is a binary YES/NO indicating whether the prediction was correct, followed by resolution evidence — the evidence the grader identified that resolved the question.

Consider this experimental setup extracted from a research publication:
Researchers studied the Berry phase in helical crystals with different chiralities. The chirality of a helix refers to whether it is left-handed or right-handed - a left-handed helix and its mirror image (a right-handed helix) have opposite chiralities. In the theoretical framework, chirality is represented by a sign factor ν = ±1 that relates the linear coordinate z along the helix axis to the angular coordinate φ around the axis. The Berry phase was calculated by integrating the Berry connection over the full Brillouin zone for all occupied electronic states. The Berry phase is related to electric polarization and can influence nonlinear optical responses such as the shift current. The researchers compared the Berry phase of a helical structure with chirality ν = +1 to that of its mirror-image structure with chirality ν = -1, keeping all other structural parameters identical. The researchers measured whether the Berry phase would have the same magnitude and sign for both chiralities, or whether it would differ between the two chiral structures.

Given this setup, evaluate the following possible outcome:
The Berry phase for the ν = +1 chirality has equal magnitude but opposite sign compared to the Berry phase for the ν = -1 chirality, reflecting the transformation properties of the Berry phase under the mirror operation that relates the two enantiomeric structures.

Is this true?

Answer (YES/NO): YES